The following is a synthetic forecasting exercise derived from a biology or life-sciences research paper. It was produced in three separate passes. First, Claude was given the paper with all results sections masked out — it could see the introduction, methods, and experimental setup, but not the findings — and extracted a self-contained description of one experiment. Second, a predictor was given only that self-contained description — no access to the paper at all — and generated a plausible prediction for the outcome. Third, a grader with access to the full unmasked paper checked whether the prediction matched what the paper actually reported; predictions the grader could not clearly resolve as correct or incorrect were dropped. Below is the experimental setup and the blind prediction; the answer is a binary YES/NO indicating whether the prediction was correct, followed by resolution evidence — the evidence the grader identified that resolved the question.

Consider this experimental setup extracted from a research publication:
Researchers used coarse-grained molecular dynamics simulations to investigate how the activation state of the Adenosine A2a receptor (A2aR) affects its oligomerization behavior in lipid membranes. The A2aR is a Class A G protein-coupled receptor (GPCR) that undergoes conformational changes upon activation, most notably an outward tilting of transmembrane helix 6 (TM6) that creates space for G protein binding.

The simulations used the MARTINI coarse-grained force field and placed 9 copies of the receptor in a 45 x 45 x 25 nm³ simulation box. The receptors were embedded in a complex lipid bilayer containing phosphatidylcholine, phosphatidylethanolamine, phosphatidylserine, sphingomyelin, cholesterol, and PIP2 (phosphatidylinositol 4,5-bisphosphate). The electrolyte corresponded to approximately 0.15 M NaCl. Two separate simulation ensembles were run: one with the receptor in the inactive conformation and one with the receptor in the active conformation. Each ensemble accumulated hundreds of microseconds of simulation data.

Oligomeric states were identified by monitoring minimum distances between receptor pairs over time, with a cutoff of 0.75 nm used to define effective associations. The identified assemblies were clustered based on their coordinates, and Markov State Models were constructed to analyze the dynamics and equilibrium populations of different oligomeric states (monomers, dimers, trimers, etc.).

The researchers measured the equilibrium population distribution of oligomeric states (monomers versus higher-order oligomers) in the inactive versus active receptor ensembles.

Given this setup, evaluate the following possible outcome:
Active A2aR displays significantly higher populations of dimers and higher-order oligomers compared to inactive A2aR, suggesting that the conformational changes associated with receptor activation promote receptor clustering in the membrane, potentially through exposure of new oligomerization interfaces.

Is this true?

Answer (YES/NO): YES